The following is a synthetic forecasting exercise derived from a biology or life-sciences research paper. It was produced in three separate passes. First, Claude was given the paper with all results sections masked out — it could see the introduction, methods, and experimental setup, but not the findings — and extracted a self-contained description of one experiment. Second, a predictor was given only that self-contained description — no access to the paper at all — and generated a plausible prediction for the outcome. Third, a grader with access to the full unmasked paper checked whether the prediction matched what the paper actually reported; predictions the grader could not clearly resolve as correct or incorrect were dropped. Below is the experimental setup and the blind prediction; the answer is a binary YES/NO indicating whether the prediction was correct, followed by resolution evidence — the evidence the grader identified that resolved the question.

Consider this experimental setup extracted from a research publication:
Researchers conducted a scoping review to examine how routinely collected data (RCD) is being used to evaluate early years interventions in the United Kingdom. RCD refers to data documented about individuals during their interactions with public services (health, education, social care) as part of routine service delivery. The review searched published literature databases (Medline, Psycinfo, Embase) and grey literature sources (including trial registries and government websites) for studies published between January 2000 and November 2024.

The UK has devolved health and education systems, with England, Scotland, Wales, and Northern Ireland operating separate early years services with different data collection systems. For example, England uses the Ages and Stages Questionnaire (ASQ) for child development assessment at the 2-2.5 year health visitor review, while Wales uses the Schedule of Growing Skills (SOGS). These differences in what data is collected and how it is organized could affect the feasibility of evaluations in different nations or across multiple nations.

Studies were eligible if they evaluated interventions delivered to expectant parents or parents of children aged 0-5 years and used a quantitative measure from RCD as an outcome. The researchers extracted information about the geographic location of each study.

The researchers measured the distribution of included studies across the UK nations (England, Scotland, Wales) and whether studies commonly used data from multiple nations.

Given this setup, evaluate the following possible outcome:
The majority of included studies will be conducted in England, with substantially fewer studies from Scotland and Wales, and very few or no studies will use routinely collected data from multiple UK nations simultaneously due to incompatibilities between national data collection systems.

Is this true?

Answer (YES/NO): YES